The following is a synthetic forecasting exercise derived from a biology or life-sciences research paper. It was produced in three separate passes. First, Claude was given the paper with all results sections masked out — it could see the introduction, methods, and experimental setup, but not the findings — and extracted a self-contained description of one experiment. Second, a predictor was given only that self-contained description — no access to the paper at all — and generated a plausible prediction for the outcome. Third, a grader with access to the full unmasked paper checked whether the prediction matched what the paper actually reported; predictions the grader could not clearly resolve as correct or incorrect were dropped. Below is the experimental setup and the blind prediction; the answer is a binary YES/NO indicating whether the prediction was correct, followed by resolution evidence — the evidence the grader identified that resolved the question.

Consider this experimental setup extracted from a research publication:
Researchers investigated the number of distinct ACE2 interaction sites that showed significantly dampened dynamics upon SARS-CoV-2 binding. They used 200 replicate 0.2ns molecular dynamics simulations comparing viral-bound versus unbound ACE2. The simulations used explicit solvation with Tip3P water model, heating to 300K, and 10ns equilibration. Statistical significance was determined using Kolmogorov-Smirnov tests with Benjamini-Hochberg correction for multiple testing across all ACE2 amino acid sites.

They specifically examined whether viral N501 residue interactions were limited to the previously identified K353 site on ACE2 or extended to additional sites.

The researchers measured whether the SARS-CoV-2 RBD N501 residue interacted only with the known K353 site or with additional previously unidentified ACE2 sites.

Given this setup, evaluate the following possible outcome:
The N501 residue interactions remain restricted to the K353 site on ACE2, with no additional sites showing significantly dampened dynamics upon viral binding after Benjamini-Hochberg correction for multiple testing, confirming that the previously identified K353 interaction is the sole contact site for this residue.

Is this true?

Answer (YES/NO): NO